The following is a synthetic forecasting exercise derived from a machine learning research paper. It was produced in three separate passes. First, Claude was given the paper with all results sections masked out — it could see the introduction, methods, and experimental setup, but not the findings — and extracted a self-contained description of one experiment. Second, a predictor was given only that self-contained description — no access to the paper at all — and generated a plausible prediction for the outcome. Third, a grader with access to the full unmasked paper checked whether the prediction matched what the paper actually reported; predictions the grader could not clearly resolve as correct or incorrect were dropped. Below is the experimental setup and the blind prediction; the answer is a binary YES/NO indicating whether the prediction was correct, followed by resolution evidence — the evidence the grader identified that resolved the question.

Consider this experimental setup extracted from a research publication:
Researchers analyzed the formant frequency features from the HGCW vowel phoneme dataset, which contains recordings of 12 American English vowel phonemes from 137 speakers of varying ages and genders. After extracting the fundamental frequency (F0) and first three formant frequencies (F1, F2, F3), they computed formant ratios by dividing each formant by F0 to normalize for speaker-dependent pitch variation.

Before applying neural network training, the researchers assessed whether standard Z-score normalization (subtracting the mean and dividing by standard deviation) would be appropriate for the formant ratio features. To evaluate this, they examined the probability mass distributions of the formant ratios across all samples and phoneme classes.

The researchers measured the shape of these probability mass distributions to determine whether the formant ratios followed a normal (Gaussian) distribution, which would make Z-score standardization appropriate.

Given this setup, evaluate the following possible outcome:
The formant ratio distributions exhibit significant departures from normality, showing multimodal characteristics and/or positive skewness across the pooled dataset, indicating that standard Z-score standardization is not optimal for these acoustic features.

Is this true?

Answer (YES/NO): YES